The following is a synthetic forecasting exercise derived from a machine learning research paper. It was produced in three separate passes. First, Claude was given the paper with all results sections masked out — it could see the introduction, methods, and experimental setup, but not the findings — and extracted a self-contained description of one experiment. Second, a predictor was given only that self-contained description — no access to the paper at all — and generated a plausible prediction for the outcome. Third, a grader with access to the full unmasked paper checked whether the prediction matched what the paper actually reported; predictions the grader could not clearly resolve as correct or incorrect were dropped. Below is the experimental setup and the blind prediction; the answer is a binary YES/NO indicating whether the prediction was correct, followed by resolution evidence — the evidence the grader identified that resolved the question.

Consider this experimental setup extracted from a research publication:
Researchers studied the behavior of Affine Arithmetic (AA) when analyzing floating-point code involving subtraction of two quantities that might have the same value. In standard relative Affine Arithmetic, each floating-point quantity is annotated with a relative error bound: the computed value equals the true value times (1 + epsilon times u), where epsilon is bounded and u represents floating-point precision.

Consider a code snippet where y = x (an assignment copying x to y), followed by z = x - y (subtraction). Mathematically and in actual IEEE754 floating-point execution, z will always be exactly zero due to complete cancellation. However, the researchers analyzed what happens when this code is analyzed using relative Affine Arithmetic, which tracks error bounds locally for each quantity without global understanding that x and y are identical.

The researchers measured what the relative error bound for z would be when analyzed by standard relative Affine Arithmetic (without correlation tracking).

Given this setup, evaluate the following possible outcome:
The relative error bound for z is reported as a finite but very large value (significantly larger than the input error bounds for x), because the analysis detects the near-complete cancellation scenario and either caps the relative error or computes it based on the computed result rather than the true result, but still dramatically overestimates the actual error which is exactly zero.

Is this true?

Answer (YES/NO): NO